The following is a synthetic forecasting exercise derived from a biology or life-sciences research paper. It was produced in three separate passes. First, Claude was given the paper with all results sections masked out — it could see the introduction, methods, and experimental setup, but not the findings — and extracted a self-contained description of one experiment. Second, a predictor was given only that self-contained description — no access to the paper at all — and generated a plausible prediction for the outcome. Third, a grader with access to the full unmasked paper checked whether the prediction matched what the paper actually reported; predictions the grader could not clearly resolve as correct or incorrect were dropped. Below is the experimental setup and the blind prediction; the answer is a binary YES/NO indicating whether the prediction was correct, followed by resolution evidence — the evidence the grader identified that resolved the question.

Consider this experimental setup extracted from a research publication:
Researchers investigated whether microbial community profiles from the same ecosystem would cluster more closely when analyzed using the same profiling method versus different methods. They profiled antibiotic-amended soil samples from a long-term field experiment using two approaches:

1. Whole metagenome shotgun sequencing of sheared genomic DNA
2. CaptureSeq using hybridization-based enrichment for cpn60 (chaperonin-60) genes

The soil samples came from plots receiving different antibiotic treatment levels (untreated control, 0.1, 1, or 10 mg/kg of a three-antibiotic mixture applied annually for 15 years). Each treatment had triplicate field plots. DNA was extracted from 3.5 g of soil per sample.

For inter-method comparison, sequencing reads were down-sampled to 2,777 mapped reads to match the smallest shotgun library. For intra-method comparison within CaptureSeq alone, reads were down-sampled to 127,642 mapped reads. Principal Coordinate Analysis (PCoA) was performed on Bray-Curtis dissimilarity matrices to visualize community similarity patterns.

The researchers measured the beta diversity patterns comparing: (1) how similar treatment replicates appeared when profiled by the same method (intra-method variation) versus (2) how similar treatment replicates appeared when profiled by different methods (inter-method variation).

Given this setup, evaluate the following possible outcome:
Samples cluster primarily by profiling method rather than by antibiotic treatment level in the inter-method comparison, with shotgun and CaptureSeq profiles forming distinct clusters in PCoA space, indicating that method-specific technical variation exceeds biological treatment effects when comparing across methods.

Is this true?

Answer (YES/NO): YES